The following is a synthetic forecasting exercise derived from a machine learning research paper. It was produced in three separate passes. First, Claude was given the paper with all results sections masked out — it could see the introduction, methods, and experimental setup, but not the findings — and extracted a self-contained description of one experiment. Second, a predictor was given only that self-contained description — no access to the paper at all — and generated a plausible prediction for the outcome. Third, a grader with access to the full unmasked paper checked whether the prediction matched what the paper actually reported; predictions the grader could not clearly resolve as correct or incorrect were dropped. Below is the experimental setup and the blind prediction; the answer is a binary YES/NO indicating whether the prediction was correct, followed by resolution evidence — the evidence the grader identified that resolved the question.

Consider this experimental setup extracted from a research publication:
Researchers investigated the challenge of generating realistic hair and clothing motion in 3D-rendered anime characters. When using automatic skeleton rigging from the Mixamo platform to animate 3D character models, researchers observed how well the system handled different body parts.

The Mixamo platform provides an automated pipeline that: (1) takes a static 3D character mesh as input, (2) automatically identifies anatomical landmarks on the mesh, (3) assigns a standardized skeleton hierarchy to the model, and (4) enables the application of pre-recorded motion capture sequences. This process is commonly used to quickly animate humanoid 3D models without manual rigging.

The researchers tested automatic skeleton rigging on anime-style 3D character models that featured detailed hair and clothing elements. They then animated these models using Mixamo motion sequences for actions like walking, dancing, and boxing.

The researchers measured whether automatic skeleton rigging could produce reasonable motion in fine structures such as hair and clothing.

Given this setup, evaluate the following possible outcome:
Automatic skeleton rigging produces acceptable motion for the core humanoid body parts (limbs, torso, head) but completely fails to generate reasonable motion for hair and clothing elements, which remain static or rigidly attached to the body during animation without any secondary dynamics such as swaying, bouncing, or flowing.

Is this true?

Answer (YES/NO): YES